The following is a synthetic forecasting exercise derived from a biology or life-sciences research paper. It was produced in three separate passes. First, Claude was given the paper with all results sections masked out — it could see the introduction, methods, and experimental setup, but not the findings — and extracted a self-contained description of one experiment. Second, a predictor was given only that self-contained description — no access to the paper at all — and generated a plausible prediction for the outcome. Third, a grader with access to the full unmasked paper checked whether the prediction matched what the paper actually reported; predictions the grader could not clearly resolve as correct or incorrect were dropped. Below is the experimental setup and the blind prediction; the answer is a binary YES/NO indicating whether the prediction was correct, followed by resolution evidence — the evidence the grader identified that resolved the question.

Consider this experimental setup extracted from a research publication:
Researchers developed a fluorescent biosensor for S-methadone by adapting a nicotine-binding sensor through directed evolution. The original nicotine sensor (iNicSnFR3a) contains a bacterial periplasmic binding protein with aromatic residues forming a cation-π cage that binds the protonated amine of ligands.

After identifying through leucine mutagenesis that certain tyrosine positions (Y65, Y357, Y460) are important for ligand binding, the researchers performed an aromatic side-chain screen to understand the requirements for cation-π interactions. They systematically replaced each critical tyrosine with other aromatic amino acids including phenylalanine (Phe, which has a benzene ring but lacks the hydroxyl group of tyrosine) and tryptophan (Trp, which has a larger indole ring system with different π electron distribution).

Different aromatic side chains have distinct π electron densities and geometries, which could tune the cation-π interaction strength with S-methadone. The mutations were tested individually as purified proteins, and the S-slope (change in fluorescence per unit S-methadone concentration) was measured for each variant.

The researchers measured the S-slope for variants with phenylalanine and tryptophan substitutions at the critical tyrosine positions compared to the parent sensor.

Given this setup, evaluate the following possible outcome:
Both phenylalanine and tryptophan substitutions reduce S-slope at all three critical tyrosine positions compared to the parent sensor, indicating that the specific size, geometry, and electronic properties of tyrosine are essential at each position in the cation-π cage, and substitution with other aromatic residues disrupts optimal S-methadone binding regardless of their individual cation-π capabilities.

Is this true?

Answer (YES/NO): YES